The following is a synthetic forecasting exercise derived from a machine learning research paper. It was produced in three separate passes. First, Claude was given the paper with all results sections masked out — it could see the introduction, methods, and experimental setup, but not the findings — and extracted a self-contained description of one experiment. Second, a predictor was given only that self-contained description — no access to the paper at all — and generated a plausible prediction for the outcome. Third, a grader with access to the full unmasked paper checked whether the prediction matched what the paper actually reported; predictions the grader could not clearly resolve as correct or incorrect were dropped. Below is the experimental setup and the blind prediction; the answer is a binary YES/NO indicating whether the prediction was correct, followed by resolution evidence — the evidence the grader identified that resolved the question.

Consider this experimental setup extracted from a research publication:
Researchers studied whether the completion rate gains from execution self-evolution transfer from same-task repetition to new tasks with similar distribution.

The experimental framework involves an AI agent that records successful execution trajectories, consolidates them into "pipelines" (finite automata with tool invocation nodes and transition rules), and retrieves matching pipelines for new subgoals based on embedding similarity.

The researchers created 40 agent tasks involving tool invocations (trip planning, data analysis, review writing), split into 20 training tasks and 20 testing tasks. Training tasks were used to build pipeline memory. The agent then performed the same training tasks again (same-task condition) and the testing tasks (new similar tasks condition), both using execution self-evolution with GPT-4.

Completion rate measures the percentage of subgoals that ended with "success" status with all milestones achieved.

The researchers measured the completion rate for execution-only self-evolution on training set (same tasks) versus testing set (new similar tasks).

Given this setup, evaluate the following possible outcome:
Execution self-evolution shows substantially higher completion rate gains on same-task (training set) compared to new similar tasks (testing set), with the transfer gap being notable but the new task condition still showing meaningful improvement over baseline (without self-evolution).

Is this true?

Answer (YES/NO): NO